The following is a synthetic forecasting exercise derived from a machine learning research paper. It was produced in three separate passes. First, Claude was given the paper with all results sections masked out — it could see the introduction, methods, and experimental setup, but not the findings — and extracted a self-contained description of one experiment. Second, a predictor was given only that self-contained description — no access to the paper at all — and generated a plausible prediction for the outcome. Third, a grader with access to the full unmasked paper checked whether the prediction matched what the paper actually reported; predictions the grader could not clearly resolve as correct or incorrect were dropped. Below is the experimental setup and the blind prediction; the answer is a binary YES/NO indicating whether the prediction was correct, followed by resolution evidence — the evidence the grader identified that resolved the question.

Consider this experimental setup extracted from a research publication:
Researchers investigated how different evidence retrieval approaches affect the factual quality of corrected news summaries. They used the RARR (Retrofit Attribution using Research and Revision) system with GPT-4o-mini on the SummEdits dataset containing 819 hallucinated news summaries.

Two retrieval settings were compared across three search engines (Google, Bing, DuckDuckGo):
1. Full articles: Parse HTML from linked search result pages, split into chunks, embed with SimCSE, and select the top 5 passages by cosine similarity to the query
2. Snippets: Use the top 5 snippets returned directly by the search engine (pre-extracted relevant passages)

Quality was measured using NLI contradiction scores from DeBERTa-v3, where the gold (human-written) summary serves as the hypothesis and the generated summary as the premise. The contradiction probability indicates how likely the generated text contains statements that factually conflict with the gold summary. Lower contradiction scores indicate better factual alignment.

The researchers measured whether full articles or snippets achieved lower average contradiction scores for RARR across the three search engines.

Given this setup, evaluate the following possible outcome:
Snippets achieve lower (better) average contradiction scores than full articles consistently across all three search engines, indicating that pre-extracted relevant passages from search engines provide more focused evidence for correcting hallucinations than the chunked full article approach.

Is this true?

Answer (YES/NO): NO